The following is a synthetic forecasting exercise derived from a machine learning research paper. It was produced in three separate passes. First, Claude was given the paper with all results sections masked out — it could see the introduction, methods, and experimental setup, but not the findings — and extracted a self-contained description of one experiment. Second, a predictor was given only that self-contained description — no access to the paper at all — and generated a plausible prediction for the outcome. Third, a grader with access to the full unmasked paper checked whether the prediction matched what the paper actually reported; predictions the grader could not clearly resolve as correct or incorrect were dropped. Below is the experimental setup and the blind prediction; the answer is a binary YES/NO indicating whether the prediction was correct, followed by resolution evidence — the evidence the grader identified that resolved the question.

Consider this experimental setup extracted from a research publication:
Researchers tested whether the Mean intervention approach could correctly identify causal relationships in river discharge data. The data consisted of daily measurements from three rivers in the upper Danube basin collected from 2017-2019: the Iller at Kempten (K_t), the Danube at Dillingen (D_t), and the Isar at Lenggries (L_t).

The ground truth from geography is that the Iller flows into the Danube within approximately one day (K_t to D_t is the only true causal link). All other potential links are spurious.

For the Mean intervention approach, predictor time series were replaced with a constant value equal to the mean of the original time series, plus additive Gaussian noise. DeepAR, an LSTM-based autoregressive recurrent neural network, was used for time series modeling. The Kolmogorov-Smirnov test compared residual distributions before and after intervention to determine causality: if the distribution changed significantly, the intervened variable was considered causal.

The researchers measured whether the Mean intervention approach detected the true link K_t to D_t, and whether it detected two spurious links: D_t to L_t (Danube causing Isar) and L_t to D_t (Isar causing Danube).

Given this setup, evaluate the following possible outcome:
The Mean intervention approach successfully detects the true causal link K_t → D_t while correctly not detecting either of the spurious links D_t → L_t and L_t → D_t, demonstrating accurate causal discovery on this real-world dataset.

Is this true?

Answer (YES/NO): NO